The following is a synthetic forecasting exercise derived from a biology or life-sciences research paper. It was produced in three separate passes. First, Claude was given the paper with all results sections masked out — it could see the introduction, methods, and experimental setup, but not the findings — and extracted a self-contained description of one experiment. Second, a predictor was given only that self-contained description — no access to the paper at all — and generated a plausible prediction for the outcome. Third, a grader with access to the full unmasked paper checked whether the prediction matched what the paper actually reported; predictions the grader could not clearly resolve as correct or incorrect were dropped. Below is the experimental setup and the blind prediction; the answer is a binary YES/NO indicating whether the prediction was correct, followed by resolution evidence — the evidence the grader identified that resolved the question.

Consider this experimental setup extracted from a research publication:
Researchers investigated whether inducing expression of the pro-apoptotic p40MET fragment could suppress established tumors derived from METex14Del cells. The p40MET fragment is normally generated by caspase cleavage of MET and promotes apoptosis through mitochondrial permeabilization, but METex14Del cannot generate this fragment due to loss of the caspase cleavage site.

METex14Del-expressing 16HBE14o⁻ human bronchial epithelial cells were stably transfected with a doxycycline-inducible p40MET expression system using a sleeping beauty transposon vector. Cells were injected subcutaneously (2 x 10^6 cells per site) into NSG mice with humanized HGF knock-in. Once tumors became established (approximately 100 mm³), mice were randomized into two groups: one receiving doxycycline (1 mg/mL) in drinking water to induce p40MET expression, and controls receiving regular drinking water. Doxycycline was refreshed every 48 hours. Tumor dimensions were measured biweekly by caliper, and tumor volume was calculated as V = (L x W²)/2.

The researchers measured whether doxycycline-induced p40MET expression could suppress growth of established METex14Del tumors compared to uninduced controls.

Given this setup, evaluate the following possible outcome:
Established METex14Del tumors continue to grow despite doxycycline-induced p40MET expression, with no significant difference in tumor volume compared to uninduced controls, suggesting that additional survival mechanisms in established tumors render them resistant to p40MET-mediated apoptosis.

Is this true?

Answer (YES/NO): NO